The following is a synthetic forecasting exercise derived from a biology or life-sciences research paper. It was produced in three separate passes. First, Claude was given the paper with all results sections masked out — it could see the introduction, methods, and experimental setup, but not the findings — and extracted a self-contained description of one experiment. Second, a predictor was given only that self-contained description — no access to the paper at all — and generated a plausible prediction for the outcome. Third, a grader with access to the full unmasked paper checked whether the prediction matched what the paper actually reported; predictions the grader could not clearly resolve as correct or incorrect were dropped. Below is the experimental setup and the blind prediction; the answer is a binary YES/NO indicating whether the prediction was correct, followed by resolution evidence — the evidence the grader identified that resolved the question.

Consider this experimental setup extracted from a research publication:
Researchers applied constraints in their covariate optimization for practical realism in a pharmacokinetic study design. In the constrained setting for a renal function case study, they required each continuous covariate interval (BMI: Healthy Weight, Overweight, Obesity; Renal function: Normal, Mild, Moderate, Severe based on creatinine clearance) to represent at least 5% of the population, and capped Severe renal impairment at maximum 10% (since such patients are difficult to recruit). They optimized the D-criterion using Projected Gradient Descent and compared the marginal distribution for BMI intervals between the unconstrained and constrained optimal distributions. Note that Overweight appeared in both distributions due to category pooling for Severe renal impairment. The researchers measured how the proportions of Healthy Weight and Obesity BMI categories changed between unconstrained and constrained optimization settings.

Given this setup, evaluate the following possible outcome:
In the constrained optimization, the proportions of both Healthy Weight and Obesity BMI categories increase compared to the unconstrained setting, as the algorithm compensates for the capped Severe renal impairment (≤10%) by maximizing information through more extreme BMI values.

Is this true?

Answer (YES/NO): NO